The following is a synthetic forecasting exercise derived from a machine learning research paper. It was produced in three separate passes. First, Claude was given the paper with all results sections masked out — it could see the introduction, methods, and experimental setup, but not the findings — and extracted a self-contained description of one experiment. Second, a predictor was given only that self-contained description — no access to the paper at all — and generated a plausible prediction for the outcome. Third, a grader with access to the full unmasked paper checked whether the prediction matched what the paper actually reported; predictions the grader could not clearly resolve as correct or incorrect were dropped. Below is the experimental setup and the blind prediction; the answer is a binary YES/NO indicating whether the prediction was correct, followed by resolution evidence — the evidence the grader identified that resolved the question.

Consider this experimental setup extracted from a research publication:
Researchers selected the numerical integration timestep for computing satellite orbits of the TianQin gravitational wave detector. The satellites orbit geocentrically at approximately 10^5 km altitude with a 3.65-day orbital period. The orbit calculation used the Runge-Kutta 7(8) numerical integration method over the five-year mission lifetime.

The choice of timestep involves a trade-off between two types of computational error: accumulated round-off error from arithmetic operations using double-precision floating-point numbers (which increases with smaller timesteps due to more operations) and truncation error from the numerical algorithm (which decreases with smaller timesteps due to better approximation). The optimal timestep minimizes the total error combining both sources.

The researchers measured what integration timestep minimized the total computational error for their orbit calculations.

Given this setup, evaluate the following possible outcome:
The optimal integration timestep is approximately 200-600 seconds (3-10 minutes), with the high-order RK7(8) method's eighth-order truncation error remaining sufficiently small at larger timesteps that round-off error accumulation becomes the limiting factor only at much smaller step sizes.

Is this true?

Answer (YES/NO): NO